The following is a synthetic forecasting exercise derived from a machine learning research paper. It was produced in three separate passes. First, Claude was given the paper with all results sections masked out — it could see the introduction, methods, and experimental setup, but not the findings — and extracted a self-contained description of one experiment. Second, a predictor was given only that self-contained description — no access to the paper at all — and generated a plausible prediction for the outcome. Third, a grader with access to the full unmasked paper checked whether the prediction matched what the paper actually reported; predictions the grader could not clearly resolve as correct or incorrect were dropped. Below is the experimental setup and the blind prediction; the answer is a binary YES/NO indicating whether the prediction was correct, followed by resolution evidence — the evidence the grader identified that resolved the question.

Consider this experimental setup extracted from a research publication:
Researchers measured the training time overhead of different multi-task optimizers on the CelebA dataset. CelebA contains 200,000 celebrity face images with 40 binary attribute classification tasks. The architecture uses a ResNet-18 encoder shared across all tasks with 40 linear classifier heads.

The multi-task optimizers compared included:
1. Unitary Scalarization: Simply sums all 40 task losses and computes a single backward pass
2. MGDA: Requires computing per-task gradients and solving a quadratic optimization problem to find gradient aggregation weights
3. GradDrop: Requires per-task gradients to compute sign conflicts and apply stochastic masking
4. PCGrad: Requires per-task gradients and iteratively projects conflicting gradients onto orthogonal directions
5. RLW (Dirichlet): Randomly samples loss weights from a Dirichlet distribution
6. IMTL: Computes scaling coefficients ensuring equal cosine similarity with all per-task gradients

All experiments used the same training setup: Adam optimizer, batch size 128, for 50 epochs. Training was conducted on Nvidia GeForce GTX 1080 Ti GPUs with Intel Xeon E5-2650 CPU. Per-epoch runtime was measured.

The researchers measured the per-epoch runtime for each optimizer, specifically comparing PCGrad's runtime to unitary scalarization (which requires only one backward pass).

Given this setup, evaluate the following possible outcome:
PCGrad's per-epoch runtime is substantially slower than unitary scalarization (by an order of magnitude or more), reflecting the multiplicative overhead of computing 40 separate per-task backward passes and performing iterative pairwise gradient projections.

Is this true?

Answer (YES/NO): YES